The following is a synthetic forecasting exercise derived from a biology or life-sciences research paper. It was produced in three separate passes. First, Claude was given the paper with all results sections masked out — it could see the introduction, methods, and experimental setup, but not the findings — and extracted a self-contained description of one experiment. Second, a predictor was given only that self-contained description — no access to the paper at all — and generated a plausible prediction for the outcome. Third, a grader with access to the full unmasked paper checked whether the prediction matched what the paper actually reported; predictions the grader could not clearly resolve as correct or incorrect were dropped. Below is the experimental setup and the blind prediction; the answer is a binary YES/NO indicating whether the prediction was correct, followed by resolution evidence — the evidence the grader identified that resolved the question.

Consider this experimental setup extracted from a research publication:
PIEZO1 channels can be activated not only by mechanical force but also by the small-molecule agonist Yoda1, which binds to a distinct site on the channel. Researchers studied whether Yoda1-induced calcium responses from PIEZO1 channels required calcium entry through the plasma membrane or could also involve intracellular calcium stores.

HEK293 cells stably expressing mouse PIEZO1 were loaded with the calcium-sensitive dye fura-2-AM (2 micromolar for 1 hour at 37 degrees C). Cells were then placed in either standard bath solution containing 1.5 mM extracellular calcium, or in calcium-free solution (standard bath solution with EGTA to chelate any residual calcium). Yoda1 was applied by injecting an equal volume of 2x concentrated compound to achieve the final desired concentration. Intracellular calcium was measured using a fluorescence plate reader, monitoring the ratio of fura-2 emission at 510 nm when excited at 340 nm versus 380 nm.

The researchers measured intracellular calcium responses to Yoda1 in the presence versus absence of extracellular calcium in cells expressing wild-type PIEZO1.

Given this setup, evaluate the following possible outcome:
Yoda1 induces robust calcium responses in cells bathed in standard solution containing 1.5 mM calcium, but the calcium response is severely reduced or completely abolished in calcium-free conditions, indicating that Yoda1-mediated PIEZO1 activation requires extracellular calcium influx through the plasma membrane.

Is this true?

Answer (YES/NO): NO